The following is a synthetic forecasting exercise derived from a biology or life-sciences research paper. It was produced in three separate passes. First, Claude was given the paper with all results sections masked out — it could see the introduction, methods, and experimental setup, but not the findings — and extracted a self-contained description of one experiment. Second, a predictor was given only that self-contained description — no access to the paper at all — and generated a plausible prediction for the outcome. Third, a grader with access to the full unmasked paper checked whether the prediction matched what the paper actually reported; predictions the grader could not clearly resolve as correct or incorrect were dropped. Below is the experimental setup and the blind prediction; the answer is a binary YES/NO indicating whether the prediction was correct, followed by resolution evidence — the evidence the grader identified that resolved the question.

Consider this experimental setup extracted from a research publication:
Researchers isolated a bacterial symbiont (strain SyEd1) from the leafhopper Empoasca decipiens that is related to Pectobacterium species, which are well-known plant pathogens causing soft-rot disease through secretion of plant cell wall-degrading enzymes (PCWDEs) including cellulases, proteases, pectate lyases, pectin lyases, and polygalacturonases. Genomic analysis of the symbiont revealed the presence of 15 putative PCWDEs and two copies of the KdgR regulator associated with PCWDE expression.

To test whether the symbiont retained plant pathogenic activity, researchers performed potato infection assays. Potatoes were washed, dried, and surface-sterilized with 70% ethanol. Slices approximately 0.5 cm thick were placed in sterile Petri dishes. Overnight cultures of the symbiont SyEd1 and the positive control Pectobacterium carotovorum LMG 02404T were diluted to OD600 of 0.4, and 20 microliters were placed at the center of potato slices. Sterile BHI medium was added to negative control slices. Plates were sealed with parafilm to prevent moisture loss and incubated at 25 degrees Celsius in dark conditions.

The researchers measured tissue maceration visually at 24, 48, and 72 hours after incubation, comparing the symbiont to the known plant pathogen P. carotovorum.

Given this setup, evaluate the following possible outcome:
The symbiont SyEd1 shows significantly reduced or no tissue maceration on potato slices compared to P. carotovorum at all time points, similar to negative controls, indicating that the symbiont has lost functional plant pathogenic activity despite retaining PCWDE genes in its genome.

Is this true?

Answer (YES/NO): YES